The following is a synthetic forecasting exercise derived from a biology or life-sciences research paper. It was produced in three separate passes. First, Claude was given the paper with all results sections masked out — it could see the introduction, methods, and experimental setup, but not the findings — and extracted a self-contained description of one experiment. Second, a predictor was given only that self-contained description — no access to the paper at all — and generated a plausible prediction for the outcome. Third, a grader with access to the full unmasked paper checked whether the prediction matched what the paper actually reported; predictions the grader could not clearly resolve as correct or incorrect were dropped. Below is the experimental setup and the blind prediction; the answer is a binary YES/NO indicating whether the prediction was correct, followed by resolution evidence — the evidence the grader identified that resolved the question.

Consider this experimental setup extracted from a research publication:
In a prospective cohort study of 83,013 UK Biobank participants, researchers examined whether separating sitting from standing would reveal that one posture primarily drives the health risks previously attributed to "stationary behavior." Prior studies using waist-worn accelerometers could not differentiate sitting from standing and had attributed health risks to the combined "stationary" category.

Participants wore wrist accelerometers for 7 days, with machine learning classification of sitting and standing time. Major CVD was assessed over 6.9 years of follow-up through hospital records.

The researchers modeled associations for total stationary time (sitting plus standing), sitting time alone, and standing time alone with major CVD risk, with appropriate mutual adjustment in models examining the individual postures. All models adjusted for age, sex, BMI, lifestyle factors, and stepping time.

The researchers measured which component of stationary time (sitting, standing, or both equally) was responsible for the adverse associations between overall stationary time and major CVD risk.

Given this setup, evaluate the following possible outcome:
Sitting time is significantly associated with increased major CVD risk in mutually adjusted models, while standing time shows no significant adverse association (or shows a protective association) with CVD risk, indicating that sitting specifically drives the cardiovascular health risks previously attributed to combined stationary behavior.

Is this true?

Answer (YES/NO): YES